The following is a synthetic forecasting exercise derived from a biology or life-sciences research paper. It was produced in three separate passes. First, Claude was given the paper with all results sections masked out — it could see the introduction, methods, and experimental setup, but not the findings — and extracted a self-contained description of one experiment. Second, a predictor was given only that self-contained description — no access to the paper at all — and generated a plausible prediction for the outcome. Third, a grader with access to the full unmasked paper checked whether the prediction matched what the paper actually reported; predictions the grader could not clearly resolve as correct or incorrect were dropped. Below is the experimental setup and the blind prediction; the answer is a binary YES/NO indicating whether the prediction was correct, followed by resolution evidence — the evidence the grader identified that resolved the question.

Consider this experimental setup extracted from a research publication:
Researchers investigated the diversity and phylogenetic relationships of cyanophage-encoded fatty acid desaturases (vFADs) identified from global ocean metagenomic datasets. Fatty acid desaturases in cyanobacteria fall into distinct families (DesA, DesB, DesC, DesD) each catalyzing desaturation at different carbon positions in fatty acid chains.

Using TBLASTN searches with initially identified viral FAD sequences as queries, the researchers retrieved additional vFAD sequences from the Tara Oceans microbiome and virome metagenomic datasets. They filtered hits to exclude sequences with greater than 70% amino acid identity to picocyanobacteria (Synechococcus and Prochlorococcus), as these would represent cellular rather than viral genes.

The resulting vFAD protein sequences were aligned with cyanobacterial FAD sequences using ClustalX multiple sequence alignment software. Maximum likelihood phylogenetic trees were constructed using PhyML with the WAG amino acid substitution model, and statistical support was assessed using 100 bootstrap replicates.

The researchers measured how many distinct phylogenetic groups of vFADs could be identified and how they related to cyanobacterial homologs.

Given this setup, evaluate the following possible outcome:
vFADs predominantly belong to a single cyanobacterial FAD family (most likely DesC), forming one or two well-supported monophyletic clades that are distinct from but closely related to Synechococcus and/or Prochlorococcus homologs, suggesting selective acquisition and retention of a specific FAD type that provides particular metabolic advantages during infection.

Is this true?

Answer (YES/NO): YES